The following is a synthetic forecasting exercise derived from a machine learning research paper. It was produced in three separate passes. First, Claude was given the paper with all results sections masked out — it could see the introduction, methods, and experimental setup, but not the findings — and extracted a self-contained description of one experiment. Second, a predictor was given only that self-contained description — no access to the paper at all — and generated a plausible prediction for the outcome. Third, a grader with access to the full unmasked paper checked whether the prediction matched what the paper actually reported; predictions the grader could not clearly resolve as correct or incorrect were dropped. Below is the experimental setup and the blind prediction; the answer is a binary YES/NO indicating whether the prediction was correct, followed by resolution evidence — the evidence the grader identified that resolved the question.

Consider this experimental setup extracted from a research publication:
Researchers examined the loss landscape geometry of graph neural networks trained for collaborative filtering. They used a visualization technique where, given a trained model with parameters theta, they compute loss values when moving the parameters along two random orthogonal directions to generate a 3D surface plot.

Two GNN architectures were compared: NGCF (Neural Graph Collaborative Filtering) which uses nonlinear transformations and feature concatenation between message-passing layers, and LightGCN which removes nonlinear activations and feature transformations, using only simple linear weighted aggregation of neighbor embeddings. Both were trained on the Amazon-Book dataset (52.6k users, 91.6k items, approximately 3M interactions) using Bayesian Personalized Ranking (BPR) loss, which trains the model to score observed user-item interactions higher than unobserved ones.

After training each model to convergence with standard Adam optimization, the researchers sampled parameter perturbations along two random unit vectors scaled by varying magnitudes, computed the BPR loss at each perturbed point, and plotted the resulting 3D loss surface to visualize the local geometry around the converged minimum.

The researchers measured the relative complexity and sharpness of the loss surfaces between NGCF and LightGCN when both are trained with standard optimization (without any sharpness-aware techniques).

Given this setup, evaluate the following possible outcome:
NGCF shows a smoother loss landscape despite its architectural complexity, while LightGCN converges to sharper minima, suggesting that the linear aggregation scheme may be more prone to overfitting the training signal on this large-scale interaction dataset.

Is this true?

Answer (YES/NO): NO